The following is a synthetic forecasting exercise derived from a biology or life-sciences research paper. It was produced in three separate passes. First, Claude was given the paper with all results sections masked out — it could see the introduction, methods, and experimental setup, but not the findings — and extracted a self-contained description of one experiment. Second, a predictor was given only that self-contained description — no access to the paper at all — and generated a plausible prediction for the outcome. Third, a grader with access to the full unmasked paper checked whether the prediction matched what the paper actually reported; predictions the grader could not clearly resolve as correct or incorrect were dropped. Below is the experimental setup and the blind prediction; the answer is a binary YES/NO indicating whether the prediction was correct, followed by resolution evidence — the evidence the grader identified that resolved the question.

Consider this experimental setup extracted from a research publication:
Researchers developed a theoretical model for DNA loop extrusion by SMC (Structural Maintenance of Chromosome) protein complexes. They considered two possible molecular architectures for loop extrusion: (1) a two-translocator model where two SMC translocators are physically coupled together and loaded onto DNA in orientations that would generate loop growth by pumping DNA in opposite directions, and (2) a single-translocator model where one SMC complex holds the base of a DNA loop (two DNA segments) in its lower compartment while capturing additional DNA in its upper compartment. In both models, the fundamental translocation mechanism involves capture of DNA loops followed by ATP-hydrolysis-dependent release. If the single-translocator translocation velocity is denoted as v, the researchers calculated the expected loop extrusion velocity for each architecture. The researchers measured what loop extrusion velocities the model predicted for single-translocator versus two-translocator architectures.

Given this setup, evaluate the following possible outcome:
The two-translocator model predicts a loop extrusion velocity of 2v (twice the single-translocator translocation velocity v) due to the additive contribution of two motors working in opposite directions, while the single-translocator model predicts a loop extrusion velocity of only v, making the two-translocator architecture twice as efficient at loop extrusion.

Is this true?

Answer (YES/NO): YES